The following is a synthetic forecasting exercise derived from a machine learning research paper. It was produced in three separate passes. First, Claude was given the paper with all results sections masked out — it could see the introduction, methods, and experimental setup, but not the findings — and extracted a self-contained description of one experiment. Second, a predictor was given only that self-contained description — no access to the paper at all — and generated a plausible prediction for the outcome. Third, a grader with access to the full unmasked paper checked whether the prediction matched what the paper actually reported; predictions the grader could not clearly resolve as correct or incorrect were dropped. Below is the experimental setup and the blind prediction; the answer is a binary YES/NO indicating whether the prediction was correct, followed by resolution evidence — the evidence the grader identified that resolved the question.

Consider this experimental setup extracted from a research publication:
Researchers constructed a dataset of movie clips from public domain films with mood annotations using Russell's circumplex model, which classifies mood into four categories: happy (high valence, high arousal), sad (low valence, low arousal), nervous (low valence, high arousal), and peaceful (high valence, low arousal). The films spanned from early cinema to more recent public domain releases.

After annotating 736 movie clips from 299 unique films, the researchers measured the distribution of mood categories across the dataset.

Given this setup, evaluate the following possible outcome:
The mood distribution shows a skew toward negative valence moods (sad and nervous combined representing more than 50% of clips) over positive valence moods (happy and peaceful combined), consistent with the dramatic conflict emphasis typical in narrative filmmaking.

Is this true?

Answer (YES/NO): NO